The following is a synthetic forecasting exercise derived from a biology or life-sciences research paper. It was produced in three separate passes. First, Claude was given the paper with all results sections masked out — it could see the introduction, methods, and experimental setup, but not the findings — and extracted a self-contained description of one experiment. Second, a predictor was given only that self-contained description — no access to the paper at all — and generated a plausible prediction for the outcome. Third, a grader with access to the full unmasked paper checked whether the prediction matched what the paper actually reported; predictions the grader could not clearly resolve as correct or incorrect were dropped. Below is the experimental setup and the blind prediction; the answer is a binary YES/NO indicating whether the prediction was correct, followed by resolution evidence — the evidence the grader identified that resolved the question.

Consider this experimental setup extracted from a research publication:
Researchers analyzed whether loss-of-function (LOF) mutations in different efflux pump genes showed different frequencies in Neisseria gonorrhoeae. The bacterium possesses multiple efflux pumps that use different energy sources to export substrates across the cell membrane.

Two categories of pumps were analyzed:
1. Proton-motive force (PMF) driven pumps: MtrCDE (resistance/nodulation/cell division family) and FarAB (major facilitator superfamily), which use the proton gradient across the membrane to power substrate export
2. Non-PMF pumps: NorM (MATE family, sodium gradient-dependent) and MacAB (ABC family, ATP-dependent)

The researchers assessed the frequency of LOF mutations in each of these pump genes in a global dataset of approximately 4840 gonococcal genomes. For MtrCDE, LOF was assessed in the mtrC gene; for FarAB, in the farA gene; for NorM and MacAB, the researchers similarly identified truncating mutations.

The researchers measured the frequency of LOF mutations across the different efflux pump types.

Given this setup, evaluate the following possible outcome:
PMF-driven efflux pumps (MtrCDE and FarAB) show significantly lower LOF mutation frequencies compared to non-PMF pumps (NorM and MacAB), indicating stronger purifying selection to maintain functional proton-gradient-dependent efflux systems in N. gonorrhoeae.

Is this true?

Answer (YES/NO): NO